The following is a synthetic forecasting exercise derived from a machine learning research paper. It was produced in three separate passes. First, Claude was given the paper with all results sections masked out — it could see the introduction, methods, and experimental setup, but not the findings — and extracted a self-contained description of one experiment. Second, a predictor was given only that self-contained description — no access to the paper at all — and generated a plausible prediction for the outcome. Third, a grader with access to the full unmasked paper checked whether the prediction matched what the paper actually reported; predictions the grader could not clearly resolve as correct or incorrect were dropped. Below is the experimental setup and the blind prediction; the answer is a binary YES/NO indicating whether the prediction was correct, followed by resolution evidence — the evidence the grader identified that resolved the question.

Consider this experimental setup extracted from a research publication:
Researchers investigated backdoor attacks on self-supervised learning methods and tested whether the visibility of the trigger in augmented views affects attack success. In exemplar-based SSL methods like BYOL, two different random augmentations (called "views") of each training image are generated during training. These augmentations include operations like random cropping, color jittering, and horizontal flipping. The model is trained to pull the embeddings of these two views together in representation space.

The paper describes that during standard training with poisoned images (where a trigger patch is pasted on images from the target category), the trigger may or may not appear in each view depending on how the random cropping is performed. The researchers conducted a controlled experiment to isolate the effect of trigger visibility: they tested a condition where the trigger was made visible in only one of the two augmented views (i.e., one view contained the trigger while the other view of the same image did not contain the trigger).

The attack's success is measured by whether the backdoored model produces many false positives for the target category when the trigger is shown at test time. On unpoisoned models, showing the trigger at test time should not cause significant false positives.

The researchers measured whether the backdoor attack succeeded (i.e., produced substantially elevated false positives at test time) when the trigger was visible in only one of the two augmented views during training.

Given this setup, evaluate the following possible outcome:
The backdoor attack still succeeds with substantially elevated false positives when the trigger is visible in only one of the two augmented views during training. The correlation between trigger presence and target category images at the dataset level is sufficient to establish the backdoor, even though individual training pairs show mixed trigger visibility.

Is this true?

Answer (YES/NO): NO